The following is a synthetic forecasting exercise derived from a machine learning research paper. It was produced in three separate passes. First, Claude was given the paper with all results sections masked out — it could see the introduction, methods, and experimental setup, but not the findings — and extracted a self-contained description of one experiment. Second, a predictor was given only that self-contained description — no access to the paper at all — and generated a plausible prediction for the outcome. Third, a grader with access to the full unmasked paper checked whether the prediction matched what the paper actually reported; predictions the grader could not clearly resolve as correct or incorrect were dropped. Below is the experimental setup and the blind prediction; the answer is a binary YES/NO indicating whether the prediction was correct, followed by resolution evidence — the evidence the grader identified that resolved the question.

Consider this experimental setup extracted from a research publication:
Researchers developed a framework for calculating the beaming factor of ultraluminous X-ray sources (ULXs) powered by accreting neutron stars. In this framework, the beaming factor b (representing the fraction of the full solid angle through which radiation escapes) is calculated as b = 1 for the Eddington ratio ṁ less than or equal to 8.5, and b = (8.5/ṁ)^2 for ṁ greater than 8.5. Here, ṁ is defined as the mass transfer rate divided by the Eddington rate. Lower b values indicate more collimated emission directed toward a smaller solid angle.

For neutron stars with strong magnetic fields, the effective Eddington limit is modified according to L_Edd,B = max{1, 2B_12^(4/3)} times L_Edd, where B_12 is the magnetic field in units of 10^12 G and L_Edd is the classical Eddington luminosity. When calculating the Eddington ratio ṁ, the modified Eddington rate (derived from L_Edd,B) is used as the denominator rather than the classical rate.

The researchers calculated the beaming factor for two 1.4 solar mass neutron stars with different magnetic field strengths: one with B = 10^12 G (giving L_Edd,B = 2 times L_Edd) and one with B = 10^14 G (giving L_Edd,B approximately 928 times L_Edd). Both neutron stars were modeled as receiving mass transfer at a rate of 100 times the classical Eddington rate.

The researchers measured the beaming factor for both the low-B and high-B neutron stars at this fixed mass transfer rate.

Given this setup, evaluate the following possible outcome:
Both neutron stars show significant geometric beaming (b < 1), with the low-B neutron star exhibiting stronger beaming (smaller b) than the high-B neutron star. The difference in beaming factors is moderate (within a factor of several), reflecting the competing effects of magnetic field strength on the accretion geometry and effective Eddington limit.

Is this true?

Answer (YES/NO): NO